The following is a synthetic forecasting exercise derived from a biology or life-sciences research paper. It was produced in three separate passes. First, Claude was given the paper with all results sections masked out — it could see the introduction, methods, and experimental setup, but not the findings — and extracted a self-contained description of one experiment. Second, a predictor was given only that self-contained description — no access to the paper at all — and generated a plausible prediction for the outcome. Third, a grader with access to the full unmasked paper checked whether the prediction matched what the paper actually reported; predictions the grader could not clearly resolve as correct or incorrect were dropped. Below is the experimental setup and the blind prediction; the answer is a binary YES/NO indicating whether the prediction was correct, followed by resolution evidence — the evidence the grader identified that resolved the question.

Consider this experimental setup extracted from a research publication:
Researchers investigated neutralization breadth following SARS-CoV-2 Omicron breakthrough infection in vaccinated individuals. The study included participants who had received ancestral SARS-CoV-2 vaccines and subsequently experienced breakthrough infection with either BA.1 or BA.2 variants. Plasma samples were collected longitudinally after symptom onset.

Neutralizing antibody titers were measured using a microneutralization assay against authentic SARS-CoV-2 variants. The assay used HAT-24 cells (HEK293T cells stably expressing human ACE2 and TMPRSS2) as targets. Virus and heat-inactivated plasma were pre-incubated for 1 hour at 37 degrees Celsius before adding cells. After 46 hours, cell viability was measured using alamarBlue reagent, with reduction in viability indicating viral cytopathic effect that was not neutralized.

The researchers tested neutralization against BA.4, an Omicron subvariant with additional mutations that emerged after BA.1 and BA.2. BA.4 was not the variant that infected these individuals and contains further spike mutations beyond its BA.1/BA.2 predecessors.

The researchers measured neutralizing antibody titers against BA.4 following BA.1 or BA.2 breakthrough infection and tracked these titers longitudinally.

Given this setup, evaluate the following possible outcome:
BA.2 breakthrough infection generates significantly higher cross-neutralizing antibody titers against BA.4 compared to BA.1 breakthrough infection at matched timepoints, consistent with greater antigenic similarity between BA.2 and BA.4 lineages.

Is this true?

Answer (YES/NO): NO